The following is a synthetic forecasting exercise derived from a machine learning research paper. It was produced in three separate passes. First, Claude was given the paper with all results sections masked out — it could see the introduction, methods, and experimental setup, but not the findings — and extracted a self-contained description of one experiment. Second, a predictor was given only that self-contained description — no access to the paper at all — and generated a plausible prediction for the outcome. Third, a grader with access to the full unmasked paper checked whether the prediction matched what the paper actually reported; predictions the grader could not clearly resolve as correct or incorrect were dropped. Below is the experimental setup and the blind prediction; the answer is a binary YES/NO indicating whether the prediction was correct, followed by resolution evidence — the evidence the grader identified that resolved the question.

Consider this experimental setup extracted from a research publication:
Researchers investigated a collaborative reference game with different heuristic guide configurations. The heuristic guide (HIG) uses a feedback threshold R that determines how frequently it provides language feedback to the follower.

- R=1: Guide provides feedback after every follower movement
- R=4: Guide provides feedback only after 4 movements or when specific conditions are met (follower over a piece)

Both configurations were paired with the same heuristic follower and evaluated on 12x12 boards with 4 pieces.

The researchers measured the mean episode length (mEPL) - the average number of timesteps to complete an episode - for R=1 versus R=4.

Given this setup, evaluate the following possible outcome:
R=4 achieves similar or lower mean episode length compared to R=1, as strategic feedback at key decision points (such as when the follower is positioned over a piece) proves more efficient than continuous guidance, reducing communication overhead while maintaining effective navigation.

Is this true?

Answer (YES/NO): NO